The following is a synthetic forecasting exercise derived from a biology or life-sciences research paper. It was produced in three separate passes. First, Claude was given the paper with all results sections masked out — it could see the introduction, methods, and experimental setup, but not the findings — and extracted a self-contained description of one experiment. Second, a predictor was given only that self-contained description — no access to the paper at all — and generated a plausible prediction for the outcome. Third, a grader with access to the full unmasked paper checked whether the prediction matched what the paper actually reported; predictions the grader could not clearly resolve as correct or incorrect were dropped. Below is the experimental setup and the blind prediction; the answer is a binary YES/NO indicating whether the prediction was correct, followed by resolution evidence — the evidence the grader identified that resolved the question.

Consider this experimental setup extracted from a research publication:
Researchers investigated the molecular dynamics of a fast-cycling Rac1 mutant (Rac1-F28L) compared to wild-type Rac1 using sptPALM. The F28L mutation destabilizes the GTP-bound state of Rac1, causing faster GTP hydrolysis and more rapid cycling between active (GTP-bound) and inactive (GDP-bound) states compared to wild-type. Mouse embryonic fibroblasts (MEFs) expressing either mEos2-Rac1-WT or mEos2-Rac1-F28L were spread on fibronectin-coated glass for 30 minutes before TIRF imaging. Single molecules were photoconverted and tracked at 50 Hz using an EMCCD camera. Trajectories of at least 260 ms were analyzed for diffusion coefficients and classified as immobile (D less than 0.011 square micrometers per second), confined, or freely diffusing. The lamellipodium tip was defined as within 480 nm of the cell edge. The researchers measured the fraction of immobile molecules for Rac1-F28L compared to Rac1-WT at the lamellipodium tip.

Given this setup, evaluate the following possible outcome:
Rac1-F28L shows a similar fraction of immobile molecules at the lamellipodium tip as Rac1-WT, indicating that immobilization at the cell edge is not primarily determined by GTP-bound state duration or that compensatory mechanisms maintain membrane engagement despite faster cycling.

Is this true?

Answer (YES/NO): YES